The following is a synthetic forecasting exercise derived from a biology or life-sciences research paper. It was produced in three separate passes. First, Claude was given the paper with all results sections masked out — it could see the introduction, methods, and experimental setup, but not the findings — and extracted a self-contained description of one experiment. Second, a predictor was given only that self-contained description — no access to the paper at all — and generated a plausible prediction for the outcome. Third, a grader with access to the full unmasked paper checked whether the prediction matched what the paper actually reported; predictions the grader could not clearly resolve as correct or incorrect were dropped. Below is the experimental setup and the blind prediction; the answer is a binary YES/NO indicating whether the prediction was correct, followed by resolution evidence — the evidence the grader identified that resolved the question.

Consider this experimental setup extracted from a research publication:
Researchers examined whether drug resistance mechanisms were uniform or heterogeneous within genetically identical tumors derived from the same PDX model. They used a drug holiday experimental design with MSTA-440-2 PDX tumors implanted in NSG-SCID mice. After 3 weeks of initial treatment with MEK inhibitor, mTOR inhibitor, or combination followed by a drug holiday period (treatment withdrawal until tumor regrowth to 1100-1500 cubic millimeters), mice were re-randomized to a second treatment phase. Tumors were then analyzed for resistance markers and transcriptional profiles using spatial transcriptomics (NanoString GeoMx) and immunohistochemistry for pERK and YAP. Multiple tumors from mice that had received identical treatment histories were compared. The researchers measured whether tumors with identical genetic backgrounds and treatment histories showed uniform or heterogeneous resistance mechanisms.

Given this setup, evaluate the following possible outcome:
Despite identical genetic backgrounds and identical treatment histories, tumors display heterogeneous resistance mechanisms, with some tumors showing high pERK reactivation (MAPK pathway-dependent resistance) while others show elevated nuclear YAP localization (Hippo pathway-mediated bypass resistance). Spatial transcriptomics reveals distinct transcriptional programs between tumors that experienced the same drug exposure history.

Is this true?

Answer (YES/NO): YES